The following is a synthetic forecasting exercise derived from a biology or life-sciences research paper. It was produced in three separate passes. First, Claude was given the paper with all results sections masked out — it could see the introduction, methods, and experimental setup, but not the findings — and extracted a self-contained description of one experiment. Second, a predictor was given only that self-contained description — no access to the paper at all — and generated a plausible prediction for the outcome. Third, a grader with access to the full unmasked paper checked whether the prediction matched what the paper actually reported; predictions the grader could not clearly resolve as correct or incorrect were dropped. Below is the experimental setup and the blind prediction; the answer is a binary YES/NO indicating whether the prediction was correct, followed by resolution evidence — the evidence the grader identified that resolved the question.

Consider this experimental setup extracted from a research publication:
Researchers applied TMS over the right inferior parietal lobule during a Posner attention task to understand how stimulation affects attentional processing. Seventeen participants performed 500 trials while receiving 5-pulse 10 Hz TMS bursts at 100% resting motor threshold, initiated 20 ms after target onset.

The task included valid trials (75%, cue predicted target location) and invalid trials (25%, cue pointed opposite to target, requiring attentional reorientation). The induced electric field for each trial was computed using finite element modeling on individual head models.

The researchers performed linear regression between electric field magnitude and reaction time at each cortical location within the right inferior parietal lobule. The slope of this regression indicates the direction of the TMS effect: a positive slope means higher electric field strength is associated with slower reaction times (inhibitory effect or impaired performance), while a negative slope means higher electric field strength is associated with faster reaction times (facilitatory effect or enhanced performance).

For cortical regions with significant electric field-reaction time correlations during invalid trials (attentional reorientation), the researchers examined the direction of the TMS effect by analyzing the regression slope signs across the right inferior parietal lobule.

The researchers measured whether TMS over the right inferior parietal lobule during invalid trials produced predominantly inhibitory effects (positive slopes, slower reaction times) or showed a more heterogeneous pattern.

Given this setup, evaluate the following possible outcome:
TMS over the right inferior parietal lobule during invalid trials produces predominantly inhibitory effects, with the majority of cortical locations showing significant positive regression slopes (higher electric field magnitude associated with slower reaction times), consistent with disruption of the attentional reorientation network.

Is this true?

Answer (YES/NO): YES